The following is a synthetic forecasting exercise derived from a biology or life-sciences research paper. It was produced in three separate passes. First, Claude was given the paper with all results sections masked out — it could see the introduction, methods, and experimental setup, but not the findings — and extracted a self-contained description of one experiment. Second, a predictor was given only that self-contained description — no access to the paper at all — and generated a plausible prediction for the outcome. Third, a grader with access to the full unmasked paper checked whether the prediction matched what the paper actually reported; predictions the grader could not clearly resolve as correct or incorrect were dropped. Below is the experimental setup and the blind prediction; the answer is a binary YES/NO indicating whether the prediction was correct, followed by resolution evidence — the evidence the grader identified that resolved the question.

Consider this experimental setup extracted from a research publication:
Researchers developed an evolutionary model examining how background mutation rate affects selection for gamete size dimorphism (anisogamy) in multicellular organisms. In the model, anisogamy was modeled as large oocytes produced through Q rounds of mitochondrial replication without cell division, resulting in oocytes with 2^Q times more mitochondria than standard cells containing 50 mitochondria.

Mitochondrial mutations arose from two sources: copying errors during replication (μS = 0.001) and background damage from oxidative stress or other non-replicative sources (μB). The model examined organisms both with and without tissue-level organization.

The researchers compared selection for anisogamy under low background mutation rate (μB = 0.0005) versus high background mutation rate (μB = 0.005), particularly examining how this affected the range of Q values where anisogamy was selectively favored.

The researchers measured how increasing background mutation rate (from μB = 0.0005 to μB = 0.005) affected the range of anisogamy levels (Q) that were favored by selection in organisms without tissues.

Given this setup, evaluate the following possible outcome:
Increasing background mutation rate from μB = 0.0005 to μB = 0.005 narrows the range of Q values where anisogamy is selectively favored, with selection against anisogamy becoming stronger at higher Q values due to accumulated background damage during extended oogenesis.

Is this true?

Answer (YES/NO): YES